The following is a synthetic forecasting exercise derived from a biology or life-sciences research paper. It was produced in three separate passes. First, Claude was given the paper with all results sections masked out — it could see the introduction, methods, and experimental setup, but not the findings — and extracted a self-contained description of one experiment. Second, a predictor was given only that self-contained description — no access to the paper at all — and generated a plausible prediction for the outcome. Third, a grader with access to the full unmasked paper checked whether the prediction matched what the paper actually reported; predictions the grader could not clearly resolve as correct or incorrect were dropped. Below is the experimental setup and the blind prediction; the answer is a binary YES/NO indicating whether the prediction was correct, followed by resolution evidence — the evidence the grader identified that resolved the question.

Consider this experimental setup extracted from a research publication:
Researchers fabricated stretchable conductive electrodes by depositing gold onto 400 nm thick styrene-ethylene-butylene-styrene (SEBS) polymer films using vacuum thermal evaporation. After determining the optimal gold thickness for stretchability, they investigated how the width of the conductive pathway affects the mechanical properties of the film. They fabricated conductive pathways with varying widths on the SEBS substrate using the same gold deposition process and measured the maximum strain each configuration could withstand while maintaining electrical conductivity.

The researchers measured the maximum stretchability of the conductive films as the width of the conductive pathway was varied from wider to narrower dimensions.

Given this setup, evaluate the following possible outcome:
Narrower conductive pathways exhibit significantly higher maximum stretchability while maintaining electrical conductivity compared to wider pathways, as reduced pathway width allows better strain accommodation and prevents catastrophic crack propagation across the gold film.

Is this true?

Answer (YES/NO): NO